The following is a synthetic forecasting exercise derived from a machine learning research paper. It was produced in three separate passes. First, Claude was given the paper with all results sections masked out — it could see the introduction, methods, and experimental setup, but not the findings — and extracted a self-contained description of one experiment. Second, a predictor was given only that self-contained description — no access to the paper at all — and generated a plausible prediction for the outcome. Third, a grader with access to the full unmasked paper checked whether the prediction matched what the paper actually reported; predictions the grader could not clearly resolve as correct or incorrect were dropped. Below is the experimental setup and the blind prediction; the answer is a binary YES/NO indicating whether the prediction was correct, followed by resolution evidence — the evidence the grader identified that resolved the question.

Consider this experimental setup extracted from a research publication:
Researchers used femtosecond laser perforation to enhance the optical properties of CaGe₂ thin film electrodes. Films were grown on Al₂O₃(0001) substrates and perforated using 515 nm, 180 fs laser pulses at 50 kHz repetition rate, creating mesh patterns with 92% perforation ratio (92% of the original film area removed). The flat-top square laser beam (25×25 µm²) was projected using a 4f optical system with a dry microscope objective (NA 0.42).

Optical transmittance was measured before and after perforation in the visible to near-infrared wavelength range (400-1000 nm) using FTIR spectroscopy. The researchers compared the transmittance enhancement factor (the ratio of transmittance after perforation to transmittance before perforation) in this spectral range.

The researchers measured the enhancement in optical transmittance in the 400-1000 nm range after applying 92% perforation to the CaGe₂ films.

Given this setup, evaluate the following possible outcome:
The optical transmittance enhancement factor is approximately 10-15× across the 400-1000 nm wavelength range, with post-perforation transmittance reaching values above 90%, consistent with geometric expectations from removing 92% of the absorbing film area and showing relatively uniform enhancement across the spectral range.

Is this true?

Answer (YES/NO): NO